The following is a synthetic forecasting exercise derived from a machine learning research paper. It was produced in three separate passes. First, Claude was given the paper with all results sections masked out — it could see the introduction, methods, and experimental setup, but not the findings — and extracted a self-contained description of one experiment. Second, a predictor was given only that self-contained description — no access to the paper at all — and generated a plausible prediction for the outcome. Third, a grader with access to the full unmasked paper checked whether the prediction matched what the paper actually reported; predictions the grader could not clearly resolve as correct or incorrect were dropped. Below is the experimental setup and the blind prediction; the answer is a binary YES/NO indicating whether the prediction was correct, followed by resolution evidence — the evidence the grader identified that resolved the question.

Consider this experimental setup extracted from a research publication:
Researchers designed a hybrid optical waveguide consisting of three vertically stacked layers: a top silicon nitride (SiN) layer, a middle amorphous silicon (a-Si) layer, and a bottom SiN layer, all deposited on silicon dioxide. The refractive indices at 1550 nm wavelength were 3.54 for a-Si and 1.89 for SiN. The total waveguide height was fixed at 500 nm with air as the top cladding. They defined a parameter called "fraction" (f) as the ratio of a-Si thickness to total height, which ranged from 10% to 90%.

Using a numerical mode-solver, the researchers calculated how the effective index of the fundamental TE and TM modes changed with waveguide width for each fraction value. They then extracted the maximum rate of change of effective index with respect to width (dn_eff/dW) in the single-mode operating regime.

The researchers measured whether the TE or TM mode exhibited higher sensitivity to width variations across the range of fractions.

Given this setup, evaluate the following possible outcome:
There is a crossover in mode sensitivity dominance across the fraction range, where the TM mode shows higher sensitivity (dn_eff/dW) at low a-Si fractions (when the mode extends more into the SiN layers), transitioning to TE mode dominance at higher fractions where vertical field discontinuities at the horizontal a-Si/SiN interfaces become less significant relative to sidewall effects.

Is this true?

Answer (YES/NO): NO